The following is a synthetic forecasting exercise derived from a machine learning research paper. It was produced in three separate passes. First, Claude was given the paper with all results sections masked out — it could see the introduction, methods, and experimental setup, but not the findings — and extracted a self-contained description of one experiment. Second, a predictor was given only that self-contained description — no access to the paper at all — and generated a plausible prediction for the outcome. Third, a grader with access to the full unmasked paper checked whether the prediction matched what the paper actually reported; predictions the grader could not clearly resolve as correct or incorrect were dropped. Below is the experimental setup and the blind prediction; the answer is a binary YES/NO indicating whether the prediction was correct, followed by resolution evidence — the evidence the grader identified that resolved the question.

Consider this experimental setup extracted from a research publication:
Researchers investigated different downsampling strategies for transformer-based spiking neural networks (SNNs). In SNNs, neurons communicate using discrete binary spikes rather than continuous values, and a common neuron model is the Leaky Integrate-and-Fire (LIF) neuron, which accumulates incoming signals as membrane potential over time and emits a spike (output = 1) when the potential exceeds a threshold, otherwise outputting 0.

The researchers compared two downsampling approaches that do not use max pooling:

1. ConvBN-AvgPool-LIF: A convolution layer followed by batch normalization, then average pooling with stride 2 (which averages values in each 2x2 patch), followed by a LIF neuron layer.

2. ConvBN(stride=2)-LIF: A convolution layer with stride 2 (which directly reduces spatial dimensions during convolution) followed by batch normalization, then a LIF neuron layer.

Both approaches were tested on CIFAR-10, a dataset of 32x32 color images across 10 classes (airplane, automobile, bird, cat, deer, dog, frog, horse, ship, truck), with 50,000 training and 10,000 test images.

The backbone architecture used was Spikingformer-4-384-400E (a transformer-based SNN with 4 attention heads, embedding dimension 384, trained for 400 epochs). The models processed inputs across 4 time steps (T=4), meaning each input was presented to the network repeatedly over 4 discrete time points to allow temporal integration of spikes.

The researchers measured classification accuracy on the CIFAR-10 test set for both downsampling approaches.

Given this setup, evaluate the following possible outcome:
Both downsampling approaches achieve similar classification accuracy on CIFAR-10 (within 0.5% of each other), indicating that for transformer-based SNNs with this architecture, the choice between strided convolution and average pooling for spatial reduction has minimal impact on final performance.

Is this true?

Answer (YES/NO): YES